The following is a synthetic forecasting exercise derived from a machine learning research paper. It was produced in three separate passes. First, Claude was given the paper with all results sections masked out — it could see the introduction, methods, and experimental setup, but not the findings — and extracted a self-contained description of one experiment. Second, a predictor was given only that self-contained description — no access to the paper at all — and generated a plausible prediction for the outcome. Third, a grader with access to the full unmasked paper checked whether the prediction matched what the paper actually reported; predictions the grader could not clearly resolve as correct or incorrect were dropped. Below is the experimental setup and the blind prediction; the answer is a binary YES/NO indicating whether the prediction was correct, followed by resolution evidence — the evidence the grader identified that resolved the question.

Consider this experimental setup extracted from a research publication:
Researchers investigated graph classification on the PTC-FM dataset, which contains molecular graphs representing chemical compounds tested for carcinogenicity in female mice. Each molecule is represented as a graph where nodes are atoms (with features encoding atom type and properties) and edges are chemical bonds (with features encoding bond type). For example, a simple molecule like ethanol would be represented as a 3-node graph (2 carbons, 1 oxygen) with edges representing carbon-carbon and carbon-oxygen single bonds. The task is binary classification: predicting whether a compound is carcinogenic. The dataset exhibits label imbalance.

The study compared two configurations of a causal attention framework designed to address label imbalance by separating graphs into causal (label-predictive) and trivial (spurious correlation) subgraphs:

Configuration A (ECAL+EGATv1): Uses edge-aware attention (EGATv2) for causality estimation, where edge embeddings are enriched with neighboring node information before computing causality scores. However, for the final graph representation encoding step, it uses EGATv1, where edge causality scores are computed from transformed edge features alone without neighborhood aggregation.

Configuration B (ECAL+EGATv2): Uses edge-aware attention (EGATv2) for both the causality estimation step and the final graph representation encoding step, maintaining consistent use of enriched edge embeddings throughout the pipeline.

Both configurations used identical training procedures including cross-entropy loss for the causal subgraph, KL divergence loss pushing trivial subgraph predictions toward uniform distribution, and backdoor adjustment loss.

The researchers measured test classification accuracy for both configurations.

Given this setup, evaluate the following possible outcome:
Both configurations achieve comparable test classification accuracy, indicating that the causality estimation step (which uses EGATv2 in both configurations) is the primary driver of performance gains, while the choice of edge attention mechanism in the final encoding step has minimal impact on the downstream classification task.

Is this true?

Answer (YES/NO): NO